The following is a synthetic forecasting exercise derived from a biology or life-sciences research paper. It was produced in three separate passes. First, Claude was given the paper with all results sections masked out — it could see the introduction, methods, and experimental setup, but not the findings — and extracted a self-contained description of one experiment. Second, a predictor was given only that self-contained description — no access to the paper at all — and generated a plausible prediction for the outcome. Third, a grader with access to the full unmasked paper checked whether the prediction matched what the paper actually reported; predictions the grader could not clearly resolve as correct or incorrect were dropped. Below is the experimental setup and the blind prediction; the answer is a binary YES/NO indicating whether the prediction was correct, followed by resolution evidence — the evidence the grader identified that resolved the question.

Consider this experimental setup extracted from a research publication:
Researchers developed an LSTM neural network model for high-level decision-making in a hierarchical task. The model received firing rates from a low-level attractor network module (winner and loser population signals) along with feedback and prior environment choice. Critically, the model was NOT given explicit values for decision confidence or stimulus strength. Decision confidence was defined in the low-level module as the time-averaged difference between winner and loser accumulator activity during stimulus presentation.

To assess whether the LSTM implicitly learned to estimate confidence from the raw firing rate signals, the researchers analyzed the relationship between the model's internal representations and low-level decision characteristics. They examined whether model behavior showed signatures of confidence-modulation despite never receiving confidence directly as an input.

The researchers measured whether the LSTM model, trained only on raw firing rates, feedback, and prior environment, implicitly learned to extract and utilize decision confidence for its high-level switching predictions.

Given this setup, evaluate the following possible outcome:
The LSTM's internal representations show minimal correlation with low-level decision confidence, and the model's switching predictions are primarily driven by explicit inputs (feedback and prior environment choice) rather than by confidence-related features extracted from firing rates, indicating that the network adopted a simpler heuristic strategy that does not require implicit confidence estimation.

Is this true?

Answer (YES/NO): NO